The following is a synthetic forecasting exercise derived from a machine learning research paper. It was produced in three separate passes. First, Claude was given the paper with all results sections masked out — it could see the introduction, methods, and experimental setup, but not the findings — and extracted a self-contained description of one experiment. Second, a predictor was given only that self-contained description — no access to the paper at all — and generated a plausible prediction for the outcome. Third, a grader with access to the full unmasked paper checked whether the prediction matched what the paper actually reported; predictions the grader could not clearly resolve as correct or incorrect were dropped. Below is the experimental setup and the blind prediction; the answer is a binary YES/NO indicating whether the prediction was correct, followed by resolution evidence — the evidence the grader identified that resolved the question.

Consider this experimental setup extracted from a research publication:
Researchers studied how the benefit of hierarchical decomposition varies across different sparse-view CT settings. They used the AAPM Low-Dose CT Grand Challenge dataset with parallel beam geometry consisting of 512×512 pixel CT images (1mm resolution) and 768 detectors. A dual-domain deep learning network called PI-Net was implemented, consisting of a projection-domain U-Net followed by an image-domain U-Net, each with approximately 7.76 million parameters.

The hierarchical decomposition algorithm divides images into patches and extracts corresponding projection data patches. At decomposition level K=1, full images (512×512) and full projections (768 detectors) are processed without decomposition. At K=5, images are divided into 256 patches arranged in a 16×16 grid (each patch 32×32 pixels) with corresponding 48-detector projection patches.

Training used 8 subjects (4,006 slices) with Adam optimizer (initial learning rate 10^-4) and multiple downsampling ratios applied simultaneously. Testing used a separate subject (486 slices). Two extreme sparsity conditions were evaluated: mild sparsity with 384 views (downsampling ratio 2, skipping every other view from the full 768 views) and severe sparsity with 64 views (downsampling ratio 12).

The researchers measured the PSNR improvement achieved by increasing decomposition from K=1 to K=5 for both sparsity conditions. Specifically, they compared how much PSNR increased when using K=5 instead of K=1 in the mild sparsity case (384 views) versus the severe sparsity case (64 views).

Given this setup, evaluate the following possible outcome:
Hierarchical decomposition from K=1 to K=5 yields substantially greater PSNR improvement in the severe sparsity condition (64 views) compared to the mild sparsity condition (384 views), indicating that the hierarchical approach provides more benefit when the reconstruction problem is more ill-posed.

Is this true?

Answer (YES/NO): NO